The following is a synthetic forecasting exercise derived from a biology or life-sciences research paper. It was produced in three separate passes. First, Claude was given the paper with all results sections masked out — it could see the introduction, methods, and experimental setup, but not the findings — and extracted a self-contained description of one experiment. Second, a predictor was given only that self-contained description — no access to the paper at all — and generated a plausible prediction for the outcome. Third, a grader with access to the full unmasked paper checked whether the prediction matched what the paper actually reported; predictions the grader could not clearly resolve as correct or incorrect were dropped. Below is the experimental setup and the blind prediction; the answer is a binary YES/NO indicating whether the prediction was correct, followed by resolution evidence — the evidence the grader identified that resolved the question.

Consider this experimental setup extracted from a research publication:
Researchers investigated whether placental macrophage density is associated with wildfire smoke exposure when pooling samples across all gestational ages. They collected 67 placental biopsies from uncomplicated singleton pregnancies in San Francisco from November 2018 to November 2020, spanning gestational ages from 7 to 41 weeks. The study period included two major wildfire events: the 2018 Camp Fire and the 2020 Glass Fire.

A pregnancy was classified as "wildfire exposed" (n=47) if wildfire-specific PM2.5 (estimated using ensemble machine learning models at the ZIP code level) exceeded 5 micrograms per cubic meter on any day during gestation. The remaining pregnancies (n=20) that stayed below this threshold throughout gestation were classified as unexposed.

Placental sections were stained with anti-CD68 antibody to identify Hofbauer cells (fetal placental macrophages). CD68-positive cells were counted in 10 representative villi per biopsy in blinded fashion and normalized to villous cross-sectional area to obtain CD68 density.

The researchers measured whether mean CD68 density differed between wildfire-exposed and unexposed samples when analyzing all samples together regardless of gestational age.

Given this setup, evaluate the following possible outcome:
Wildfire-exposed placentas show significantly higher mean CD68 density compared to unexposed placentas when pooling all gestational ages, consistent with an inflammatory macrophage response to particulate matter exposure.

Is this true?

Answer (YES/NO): NO